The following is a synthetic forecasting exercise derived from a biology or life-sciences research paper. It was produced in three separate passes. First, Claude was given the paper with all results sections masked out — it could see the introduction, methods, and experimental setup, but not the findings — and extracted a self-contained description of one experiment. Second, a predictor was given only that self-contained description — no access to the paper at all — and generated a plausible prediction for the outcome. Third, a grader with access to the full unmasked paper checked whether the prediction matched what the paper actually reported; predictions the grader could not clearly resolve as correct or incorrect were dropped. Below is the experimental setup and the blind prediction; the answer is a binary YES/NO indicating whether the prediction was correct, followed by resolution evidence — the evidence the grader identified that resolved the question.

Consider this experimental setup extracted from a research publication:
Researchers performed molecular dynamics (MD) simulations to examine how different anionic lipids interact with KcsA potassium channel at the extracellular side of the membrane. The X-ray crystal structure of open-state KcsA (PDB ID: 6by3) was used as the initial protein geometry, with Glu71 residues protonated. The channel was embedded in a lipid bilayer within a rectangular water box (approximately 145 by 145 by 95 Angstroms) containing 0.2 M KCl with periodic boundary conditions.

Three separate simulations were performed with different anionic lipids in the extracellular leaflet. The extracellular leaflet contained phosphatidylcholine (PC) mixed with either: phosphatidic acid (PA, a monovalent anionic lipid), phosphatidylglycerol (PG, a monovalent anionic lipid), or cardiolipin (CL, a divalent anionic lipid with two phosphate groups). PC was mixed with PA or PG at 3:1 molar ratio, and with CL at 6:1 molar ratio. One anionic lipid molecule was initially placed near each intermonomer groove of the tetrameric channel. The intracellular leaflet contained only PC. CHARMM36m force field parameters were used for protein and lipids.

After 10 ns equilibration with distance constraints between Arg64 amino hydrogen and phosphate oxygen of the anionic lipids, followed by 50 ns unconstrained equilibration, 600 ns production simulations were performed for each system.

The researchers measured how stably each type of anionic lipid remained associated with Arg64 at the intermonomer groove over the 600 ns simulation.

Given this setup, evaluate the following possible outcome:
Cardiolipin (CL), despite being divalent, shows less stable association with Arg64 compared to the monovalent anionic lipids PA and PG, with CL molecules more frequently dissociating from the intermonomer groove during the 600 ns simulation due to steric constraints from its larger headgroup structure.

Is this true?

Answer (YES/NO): NO